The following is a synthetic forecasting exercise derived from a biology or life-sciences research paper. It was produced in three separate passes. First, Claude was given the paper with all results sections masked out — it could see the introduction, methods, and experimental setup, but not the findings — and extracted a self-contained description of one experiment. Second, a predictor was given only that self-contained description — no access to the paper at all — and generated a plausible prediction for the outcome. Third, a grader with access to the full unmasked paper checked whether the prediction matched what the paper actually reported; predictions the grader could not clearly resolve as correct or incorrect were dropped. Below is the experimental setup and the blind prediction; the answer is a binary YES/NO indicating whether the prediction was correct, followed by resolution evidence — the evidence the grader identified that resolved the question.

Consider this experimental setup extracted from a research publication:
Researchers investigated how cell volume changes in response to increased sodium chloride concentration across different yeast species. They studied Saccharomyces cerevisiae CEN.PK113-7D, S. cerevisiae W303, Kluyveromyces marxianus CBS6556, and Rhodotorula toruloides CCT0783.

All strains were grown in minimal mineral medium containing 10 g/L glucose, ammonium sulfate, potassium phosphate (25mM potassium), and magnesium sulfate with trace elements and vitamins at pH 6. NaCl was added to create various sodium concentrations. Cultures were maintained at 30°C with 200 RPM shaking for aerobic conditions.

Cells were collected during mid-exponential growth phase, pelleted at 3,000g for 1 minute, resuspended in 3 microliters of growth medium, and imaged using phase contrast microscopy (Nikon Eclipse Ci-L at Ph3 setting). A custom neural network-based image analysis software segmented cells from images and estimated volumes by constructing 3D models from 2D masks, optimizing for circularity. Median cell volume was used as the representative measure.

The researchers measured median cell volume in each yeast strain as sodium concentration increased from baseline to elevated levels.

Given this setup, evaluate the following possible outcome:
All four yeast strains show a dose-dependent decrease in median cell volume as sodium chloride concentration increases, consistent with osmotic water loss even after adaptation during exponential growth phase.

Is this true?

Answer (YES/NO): NO